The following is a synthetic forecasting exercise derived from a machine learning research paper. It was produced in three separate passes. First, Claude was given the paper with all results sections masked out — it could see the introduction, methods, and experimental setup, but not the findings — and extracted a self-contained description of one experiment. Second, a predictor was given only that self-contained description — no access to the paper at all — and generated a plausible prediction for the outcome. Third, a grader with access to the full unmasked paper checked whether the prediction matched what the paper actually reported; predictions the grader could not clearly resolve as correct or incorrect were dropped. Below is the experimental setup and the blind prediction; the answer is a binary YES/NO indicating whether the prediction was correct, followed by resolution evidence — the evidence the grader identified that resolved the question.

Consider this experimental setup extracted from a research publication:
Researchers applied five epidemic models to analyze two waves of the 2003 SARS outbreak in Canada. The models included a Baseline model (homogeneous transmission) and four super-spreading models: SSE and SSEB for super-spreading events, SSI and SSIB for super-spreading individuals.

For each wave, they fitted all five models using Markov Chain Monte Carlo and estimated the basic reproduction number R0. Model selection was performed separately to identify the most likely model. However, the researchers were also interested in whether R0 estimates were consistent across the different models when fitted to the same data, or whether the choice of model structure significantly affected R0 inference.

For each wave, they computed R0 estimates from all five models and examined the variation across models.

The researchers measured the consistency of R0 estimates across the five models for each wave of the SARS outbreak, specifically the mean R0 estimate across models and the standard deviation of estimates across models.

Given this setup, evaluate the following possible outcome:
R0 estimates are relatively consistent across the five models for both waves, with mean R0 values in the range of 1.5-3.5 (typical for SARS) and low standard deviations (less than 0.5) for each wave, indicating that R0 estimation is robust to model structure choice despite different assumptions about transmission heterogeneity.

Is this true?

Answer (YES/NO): NO